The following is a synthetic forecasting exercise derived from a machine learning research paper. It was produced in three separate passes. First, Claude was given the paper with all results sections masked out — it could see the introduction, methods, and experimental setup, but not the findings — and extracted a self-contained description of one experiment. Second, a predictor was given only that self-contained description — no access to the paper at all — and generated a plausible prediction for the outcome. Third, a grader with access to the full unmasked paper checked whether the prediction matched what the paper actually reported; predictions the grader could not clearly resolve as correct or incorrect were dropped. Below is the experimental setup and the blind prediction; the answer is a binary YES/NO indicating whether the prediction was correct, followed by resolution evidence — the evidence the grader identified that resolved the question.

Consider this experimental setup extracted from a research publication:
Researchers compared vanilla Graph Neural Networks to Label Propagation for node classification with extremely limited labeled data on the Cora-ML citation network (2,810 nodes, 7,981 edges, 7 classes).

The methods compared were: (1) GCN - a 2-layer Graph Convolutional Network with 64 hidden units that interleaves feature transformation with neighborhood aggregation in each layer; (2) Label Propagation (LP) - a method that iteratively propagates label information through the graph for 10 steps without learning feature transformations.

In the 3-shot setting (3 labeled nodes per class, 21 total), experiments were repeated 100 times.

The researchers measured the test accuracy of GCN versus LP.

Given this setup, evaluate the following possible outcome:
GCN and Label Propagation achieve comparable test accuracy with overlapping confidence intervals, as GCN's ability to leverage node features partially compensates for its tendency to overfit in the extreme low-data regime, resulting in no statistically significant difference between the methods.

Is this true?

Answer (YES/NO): NO